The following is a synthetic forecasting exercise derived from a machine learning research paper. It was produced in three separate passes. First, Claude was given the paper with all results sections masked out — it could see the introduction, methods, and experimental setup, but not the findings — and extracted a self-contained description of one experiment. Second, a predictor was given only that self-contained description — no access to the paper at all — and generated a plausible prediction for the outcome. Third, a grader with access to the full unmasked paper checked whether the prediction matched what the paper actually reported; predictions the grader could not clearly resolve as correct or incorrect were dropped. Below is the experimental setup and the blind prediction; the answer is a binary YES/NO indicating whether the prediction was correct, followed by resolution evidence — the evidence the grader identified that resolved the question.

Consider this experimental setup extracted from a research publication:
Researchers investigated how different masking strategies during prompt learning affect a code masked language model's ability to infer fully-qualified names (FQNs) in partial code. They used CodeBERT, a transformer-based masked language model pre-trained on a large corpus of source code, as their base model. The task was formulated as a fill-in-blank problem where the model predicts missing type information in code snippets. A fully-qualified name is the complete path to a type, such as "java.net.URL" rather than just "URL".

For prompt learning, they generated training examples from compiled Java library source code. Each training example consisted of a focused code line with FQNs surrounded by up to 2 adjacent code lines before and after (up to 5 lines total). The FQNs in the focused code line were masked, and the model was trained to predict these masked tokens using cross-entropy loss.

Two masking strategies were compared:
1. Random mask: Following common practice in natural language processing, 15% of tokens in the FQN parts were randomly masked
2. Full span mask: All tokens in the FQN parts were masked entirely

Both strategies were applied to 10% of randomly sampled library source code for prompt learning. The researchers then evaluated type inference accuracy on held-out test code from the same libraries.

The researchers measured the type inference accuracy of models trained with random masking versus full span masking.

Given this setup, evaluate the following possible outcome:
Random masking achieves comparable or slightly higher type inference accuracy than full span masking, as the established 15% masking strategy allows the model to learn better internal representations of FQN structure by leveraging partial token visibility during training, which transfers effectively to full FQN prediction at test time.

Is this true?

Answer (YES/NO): NO